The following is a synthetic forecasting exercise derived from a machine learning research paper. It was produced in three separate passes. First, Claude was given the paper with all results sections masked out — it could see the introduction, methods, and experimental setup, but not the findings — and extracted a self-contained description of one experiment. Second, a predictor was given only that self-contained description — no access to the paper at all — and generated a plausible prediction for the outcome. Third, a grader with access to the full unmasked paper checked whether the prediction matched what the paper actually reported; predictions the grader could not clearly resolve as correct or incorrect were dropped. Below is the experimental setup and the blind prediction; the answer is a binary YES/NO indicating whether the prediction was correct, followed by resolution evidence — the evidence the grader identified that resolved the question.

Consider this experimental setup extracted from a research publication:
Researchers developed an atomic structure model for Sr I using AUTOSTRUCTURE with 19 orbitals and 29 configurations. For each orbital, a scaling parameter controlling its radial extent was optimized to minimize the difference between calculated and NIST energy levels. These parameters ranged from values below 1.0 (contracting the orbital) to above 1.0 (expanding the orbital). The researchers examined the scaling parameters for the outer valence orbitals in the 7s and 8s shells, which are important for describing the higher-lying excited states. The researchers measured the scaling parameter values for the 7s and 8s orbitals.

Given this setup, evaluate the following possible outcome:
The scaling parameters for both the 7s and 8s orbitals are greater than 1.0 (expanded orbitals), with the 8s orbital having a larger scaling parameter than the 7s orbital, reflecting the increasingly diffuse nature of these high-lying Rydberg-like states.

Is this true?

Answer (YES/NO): NO